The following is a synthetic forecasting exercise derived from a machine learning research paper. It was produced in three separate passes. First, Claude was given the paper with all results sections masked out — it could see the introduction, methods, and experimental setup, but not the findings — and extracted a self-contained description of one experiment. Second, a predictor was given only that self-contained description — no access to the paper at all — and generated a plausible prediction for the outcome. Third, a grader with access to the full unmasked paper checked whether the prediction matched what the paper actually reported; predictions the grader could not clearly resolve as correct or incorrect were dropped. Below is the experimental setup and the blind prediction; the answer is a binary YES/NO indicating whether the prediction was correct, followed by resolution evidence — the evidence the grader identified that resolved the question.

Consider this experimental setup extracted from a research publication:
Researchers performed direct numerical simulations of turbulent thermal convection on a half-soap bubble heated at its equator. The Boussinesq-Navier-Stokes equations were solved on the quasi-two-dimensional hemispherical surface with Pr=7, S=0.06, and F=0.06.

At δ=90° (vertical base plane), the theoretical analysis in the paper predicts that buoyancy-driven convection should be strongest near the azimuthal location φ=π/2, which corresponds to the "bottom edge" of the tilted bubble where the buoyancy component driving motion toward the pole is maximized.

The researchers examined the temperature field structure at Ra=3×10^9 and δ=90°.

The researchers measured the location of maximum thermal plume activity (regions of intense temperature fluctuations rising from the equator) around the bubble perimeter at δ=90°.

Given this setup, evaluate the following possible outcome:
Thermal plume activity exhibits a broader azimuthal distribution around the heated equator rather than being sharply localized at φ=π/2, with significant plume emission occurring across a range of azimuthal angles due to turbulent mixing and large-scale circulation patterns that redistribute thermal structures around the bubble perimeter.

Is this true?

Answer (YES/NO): NO